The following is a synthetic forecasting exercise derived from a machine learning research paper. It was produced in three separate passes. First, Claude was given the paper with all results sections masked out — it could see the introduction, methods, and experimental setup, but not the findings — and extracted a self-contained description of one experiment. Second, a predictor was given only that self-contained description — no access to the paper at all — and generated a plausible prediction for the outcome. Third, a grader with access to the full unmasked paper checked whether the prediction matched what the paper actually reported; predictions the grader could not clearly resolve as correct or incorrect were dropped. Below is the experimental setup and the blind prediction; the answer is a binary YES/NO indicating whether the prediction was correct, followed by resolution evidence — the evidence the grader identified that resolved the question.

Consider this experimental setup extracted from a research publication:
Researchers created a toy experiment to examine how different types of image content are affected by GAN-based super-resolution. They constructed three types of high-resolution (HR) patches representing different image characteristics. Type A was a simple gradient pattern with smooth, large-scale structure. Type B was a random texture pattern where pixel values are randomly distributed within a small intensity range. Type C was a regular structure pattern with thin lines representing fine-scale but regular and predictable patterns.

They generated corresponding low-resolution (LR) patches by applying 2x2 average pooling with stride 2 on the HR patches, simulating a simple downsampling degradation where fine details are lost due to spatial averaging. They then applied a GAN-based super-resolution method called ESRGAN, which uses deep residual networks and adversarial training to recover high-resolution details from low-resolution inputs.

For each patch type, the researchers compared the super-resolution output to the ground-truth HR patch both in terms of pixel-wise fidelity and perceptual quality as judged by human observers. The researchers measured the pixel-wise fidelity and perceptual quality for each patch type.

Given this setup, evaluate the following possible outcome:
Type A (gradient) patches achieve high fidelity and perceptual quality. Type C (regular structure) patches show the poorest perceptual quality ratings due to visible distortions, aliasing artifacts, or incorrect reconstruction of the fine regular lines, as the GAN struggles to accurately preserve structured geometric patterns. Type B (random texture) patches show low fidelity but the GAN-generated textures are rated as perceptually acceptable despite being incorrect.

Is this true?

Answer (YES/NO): YES